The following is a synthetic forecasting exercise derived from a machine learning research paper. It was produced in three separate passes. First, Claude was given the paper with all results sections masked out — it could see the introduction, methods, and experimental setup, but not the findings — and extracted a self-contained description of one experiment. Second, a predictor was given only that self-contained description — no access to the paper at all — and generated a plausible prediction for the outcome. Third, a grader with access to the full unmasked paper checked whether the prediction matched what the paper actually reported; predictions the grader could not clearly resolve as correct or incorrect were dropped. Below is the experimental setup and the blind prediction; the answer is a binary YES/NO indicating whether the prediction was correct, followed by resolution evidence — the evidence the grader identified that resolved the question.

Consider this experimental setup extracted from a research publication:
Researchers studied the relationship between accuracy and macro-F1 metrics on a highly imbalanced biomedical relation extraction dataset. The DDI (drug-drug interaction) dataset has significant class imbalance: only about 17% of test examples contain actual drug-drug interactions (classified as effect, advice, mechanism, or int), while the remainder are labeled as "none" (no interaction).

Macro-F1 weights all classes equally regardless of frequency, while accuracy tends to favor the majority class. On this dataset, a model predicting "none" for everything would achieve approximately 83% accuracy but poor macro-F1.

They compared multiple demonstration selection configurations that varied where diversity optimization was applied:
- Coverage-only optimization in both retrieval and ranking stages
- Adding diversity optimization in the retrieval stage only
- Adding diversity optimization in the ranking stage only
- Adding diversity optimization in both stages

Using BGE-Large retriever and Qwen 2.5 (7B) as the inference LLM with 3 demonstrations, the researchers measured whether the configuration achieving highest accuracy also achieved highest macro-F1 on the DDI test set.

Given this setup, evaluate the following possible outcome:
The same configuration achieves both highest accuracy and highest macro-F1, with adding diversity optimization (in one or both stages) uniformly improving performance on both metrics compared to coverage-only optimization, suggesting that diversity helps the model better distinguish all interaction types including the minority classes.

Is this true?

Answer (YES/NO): NO